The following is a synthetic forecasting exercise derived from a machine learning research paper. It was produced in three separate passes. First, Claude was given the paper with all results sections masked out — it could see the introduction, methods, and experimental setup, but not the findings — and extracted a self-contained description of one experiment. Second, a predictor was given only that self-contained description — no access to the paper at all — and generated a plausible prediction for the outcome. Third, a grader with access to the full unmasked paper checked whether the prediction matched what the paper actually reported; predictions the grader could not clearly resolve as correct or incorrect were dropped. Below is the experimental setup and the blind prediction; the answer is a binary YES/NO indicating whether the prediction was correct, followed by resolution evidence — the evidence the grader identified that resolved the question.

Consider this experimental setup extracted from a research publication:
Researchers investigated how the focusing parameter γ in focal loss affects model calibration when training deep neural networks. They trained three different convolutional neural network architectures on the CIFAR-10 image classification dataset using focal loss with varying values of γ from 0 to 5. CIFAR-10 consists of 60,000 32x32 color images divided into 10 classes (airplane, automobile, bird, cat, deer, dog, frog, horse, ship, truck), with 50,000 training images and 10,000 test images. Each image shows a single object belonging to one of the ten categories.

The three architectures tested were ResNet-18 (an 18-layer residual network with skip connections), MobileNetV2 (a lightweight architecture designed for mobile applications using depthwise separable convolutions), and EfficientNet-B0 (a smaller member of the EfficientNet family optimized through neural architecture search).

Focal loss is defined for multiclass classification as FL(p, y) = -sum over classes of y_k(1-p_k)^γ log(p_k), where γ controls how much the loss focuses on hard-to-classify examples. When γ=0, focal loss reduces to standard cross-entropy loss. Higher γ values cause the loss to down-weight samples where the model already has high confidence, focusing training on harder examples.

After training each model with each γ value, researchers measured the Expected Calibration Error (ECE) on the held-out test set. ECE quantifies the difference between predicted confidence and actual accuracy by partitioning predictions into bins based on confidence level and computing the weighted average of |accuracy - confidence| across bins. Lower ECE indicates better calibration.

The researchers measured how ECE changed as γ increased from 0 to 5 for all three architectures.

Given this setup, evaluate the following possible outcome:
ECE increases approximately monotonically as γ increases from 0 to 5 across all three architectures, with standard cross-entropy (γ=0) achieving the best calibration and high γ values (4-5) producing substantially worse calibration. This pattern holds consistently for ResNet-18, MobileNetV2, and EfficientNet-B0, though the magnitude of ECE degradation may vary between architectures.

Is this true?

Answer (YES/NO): YES